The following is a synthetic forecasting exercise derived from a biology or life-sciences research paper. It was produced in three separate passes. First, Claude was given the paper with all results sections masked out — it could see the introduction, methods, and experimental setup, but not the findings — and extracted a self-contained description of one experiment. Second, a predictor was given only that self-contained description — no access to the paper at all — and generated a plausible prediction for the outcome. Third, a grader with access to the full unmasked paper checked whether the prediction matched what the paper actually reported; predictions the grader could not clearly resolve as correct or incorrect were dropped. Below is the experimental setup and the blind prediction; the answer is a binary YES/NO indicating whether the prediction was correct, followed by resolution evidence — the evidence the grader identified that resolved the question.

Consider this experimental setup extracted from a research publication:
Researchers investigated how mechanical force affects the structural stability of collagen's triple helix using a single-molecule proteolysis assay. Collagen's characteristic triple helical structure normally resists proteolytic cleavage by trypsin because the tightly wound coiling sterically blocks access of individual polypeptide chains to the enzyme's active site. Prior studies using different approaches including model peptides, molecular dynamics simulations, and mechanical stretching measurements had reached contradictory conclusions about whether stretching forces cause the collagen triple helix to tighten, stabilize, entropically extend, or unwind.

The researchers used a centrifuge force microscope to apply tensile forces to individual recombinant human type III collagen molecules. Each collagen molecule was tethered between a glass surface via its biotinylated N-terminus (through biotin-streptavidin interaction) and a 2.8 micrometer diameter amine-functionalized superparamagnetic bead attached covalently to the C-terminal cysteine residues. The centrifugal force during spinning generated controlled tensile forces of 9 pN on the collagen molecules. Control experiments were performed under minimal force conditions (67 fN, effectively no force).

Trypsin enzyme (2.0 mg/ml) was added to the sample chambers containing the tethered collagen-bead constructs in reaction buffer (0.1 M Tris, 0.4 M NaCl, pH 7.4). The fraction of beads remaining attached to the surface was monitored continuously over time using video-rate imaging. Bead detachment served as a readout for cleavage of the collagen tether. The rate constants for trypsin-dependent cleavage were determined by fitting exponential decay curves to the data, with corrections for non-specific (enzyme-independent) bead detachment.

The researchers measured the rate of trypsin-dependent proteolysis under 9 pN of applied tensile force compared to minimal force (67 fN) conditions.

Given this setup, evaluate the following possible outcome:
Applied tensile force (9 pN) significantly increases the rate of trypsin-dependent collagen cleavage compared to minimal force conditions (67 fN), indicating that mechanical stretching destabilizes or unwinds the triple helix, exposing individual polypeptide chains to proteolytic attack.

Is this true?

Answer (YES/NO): YES